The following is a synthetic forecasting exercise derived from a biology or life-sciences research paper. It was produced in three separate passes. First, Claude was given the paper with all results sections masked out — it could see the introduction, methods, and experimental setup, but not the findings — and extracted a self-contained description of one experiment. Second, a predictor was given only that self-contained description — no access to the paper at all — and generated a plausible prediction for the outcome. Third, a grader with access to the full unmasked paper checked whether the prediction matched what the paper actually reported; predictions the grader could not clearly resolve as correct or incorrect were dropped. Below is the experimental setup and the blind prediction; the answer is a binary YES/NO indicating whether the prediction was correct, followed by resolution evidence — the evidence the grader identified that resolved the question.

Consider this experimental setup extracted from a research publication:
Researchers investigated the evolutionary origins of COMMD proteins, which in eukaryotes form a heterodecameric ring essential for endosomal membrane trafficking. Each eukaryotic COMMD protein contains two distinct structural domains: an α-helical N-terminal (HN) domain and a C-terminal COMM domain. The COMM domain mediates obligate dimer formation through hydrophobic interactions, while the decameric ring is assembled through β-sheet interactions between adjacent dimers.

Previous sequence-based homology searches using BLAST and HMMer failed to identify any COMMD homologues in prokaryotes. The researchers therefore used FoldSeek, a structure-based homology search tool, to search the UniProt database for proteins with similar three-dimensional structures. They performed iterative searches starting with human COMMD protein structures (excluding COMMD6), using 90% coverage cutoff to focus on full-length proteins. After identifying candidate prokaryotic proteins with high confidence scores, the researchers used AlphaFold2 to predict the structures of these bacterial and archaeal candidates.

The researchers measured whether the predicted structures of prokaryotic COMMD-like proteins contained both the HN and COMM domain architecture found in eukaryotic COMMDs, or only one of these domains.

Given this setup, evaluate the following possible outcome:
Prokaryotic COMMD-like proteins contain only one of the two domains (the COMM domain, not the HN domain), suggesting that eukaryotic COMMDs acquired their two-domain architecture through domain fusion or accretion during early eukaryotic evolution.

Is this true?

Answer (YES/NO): NO